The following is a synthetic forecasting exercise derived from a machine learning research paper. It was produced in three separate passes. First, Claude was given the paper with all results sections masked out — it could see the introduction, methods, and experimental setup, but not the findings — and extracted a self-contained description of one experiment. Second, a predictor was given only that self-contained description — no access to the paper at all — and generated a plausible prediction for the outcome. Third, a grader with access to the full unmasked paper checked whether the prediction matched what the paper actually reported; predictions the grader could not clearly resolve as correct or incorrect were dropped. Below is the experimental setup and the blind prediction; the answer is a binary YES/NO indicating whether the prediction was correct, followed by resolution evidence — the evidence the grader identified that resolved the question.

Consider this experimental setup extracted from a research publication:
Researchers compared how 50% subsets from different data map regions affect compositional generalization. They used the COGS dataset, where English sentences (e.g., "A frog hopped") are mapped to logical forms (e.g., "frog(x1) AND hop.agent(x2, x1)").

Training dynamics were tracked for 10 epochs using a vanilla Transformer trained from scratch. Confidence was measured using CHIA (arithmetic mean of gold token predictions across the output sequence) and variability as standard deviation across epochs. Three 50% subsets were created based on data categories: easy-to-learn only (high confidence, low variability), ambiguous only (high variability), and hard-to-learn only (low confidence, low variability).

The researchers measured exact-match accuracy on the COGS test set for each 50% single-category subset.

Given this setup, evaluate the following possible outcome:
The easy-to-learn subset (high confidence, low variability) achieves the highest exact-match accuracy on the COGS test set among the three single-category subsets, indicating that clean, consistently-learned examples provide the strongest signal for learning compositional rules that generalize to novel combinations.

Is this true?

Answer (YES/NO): NO